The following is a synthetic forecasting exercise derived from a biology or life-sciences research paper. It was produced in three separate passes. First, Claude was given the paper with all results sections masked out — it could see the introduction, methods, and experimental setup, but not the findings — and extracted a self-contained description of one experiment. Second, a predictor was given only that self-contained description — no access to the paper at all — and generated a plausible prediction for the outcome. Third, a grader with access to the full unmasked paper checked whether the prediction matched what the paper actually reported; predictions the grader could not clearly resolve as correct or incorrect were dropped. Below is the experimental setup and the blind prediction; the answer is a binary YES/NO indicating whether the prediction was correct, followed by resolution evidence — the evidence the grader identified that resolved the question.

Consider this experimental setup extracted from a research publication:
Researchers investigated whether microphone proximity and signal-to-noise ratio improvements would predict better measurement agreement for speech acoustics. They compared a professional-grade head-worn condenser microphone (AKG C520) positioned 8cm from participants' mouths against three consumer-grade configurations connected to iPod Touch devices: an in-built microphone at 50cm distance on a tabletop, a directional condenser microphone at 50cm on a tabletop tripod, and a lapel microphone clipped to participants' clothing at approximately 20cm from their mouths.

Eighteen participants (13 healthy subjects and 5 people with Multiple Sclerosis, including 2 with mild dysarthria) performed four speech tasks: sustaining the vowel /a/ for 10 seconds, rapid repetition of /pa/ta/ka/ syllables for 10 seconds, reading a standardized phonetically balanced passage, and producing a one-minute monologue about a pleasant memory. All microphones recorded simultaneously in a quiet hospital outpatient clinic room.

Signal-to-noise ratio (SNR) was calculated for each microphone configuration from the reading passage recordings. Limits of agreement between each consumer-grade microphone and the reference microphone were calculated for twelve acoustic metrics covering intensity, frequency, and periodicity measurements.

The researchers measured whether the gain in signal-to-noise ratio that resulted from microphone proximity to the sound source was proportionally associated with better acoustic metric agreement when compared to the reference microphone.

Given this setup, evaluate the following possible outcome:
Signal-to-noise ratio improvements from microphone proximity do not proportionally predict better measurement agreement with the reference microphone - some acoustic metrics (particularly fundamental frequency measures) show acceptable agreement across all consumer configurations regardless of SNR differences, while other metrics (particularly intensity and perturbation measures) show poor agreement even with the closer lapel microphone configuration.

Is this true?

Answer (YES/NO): NO